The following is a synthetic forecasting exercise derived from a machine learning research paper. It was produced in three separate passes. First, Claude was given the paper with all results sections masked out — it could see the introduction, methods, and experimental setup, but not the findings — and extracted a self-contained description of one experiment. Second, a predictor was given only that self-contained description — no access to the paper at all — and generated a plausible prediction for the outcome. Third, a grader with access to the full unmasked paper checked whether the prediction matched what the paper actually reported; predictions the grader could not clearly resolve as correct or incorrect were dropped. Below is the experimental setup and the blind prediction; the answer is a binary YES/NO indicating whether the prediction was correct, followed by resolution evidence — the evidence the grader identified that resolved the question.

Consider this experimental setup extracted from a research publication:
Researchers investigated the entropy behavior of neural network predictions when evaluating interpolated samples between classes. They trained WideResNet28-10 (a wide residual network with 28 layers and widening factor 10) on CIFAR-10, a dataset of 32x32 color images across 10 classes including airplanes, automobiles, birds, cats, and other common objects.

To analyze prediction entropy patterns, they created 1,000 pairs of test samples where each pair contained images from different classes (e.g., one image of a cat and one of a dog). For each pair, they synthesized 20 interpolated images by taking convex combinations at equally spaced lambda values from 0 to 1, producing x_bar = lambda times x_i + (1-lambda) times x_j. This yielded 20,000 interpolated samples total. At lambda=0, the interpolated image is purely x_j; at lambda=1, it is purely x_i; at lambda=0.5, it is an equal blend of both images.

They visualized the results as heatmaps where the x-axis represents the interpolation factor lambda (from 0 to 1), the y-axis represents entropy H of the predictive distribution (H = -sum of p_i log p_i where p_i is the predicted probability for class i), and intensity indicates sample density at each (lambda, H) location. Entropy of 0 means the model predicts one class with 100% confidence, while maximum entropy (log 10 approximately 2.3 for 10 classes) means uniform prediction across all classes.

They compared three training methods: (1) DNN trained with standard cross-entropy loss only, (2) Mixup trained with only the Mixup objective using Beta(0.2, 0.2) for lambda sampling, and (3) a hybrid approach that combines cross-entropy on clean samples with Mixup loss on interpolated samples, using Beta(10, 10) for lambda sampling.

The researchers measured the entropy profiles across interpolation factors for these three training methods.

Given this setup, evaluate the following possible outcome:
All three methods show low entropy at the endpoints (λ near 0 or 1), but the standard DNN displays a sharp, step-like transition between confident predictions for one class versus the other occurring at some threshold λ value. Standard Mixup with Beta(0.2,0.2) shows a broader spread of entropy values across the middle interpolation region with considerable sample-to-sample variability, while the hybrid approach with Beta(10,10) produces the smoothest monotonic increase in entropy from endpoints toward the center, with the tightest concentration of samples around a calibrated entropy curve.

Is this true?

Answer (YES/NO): NO